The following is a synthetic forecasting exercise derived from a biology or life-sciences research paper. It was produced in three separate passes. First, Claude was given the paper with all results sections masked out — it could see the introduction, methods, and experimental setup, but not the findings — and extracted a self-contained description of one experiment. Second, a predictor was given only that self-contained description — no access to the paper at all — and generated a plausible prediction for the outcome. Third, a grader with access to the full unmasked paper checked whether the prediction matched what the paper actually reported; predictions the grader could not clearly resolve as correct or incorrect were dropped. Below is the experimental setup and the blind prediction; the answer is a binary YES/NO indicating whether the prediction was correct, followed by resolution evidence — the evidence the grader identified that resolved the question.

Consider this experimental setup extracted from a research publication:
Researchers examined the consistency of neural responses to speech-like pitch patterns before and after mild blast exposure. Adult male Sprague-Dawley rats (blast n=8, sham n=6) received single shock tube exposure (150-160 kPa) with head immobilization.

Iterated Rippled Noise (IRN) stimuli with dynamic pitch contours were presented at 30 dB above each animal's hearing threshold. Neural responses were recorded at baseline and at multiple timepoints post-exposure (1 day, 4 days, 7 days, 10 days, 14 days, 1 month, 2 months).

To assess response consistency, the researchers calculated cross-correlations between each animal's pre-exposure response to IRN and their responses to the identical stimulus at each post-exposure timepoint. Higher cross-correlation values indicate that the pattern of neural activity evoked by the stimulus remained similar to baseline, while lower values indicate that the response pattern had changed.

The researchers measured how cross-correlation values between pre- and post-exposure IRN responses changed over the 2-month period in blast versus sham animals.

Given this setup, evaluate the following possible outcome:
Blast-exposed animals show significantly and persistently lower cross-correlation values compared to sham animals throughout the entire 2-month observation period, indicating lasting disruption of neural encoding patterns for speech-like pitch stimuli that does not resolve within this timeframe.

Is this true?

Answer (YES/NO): NO